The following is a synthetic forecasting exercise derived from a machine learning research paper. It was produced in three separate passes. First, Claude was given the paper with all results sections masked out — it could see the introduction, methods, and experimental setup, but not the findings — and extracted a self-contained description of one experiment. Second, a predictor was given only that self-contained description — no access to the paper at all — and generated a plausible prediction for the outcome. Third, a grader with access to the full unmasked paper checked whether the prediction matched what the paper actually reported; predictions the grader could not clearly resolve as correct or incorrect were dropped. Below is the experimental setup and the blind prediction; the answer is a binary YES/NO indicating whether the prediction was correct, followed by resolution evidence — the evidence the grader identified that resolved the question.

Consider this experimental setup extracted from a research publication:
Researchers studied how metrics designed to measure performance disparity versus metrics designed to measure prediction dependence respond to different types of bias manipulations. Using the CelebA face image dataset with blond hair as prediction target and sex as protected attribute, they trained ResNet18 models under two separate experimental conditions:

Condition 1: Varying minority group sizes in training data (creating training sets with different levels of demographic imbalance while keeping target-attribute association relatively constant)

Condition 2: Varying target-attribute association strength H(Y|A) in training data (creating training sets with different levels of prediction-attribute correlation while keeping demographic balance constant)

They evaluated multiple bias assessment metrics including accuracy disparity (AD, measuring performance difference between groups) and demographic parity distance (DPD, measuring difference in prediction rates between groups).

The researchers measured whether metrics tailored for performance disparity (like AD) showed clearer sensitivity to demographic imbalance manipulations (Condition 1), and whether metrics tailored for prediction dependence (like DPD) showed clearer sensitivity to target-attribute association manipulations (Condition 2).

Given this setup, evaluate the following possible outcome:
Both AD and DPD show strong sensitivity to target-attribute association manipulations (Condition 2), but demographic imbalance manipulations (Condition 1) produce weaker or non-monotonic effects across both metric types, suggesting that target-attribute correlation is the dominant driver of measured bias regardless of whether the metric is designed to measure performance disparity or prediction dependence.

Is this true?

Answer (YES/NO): NO